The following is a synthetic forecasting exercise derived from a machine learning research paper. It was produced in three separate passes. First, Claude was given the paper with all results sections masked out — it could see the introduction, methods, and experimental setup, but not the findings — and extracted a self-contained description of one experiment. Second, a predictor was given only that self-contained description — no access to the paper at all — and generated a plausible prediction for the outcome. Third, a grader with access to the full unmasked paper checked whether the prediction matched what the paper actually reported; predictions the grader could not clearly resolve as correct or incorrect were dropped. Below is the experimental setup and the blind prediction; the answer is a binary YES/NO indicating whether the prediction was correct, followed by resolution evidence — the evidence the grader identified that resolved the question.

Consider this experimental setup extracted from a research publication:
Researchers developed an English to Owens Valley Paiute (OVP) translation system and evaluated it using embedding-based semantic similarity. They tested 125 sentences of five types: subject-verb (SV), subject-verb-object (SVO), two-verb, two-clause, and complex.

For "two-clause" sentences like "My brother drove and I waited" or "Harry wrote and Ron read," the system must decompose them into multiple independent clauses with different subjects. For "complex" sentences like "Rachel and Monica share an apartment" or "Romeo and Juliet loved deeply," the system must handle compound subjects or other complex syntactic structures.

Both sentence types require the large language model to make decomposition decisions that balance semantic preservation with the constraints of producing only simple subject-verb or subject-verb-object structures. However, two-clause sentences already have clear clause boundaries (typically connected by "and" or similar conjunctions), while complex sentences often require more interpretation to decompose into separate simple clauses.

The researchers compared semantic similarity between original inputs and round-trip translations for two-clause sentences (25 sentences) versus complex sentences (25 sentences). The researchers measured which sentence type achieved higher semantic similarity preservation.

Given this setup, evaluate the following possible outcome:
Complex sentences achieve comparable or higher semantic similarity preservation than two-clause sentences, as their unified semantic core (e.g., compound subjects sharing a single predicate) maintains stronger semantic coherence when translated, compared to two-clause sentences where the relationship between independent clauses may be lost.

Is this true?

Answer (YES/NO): NO